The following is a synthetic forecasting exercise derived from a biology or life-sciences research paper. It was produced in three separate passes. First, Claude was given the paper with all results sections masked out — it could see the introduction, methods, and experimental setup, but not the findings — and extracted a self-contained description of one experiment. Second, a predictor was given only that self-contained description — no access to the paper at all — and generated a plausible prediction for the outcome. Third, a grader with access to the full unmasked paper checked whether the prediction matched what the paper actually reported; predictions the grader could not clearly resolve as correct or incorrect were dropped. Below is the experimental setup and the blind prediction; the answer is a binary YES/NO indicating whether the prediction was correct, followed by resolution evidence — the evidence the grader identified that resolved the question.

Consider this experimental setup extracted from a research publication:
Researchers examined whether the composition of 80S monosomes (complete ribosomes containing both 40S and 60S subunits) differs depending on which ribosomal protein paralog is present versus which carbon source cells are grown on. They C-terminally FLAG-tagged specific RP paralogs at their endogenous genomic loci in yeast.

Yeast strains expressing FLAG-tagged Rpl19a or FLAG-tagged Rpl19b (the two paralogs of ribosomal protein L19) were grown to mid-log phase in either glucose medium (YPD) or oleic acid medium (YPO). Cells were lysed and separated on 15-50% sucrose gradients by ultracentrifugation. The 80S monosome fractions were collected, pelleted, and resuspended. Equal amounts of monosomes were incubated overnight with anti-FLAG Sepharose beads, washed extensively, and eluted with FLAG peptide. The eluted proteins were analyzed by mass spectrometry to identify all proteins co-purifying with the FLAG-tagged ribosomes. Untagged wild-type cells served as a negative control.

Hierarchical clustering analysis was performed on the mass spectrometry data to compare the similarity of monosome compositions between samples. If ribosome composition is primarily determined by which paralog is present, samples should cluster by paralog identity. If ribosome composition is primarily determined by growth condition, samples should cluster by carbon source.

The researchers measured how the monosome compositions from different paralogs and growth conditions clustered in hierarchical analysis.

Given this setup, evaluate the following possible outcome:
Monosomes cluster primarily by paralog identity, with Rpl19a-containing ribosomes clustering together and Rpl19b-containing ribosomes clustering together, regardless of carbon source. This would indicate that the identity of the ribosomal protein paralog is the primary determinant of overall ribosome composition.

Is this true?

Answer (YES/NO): YES